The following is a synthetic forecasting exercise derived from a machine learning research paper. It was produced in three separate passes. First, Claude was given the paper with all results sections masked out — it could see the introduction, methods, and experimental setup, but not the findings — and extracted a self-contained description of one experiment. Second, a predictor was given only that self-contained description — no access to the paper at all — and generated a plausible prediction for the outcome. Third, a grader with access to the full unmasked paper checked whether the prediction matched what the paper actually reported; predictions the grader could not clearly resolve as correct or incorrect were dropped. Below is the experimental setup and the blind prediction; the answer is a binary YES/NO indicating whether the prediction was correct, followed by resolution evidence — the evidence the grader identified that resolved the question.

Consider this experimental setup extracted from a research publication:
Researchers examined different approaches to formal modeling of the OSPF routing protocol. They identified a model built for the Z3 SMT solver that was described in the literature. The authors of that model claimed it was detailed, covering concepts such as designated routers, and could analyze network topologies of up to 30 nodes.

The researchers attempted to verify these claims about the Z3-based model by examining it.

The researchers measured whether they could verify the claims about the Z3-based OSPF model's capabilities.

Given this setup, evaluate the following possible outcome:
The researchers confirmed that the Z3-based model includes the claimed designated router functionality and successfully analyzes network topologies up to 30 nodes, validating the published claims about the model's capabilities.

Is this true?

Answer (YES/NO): NO